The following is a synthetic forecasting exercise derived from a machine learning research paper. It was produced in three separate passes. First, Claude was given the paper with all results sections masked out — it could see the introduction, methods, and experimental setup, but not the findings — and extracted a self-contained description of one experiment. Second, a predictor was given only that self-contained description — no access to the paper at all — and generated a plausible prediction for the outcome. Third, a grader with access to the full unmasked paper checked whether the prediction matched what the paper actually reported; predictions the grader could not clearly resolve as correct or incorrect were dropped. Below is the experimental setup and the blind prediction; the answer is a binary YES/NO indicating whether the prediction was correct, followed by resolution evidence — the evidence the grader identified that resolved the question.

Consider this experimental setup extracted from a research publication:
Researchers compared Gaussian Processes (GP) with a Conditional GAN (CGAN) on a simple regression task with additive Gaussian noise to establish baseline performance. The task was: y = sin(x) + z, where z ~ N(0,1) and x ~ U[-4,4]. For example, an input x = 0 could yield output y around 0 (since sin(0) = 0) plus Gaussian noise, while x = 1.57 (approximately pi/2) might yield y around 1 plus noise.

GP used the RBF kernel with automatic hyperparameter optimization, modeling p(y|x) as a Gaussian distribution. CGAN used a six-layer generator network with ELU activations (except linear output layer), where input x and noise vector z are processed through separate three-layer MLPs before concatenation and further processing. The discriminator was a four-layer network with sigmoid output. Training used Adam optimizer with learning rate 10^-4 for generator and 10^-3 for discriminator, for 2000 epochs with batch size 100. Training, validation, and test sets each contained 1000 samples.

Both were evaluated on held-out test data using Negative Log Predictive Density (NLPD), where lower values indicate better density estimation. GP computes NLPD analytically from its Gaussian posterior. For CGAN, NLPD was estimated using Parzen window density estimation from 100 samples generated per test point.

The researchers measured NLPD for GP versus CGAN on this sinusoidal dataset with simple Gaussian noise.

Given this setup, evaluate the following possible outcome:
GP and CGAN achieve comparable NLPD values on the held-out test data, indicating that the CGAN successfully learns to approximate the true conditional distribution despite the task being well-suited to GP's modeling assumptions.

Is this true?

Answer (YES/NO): NO